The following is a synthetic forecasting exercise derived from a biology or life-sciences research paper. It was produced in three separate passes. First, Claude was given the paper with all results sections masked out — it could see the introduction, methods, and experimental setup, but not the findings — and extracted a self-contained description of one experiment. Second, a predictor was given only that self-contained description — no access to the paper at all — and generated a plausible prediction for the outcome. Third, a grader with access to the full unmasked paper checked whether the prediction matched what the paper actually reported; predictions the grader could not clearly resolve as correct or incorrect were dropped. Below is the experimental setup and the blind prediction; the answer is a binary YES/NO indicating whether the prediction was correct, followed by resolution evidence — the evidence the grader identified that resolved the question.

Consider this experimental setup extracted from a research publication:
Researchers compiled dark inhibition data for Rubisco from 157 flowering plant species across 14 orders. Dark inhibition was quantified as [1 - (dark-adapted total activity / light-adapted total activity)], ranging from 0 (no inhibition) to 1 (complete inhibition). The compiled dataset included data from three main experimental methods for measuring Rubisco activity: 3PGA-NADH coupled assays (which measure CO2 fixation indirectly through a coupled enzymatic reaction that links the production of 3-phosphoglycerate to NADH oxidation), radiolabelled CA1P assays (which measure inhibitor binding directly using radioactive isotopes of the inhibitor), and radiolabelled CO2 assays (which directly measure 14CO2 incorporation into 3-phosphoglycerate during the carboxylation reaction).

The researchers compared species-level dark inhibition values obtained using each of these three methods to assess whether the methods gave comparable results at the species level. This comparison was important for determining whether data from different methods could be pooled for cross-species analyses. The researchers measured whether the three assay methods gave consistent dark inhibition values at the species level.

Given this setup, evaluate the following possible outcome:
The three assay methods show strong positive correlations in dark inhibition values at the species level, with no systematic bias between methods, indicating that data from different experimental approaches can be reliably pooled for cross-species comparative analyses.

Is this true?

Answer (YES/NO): NO